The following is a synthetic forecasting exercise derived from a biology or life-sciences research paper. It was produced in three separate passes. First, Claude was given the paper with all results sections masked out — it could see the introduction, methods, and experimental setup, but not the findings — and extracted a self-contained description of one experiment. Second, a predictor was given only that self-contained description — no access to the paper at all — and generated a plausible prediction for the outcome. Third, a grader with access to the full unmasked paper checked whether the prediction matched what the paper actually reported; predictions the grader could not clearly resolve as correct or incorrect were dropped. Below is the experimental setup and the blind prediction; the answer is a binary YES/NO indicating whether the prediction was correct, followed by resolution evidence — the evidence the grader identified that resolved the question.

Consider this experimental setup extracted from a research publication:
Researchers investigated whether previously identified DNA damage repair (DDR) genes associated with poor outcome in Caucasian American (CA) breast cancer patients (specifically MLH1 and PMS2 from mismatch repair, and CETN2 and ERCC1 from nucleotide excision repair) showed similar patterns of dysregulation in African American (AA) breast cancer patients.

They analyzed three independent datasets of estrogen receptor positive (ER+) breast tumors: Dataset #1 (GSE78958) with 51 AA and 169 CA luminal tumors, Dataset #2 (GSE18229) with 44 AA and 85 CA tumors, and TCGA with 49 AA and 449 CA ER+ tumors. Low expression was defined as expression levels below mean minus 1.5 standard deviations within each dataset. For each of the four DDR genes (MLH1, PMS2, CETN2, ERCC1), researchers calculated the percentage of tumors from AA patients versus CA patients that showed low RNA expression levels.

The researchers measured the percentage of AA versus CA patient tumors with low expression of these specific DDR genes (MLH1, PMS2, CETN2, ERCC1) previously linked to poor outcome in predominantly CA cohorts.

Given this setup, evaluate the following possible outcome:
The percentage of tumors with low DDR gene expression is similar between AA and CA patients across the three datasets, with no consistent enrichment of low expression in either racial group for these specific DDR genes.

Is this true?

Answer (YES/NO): YES